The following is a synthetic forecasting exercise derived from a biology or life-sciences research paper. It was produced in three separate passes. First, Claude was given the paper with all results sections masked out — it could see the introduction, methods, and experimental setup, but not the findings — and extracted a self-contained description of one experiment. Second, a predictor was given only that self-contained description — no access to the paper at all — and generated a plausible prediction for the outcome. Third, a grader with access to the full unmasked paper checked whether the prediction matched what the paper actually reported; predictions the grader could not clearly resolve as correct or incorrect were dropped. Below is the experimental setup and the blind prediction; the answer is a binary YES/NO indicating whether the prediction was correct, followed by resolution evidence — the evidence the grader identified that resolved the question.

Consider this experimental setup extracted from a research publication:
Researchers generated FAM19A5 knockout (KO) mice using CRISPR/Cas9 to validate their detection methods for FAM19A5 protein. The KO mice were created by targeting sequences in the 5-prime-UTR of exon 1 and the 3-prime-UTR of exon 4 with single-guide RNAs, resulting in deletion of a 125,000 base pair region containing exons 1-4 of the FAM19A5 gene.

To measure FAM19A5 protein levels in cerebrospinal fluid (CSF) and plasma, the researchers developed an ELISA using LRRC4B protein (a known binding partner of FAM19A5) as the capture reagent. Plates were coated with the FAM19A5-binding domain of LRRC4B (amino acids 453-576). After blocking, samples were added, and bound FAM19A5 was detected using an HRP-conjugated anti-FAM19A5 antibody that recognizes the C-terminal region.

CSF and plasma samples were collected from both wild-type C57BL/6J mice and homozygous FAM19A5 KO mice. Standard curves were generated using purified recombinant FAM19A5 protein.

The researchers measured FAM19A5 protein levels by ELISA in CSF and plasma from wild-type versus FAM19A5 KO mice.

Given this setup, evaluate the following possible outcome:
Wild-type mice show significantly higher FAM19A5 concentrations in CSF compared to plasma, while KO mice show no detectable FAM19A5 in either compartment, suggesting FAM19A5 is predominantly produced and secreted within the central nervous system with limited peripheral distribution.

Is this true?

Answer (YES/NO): YES